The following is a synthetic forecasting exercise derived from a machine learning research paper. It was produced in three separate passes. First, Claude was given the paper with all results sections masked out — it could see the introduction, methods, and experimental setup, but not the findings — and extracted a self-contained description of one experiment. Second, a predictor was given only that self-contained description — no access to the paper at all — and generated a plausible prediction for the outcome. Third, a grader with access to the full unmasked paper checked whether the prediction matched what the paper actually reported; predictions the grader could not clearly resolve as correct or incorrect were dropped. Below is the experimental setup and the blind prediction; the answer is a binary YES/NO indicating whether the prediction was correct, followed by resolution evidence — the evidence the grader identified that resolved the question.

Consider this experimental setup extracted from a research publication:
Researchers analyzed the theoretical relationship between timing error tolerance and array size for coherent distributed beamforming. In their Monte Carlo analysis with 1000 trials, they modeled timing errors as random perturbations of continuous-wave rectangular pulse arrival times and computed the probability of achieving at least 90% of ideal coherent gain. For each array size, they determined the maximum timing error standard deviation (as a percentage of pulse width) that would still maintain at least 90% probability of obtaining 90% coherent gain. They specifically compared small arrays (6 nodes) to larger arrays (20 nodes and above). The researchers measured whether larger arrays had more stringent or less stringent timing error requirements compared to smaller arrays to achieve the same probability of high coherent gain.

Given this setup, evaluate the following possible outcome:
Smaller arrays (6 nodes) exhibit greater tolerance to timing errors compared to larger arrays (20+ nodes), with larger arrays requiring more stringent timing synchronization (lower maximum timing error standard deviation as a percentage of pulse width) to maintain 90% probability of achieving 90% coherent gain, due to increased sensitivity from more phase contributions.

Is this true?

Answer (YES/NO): NO